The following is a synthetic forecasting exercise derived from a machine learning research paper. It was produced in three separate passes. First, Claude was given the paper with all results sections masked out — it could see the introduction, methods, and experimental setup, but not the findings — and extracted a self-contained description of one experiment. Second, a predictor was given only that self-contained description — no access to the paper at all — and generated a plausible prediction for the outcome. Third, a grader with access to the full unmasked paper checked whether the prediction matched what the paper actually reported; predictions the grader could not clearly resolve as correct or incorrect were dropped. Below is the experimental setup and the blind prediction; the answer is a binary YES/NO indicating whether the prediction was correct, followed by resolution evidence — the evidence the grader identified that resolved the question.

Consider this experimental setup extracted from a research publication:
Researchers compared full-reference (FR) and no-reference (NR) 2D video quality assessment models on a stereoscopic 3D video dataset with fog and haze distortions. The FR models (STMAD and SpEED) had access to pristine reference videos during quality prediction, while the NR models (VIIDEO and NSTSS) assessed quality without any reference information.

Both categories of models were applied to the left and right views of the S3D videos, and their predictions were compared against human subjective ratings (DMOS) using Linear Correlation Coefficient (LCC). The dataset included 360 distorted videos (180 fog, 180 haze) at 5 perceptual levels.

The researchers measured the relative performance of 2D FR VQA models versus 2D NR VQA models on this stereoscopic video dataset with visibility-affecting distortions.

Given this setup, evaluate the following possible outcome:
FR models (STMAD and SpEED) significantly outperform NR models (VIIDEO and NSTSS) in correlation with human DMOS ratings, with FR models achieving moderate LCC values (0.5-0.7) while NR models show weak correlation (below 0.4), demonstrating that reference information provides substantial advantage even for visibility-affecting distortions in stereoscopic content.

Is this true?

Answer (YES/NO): NO